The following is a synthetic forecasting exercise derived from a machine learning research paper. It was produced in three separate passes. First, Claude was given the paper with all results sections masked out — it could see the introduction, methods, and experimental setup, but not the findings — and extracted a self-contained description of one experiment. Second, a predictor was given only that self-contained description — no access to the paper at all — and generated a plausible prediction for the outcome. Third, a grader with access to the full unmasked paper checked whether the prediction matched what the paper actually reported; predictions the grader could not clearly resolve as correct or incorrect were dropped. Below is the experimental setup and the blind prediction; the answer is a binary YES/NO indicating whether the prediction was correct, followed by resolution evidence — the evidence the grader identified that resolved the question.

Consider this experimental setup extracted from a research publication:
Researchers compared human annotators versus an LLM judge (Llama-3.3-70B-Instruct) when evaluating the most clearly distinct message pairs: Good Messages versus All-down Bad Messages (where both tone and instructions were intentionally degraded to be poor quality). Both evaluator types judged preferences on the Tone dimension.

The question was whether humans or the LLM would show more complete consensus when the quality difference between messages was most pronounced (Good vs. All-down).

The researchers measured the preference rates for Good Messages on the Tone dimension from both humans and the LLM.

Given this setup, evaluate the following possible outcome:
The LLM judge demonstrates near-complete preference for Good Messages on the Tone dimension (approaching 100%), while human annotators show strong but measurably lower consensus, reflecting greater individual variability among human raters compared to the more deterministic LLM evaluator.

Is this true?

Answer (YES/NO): YES